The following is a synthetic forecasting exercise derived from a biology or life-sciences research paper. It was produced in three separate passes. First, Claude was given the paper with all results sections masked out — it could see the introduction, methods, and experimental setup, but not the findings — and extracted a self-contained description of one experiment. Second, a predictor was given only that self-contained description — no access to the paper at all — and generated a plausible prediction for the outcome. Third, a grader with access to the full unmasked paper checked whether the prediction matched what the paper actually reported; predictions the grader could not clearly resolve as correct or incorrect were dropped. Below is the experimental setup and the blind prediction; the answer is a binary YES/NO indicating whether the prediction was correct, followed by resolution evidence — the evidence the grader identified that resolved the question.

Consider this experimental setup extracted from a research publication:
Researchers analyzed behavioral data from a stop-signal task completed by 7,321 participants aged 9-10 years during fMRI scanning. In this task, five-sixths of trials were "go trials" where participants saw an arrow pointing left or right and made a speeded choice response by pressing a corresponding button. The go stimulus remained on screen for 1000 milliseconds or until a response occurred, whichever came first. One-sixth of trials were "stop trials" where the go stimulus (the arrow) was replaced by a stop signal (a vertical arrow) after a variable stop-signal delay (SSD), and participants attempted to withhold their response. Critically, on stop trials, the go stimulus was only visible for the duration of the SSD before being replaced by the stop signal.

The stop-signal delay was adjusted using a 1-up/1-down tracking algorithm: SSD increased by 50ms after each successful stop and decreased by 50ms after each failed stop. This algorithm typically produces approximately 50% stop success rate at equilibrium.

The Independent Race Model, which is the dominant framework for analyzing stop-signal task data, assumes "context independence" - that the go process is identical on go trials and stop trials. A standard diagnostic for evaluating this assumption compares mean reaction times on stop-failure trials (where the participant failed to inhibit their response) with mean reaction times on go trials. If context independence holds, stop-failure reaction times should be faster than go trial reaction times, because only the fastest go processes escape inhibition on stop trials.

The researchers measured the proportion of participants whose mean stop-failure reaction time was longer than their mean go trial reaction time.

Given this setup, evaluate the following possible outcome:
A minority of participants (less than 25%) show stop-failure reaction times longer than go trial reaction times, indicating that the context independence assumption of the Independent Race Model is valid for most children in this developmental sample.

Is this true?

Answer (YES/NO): NO